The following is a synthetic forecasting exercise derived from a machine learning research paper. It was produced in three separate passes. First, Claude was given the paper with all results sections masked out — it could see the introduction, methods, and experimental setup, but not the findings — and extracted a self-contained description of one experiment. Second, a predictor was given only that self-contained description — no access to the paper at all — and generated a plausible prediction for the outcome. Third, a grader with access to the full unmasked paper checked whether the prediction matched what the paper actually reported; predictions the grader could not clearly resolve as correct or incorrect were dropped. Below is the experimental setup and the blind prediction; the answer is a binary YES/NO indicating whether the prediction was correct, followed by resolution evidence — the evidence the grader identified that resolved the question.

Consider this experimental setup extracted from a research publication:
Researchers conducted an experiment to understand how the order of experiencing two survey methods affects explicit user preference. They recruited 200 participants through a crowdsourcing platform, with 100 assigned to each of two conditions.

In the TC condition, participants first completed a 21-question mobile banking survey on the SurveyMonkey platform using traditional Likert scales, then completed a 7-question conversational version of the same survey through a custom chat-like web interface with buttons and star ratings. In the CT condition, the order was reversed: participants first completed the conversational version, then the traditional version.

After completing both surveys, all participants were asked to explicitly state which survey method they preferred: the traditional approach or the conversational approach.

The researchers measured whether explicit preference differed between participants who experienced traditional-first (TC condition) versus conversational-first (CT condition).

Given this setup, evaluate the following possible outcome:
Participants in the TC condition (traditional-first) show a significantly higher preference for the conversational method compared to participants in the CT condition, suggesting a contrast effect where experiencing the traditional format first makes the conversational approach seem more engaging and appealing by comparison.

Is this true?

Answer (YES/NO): NO